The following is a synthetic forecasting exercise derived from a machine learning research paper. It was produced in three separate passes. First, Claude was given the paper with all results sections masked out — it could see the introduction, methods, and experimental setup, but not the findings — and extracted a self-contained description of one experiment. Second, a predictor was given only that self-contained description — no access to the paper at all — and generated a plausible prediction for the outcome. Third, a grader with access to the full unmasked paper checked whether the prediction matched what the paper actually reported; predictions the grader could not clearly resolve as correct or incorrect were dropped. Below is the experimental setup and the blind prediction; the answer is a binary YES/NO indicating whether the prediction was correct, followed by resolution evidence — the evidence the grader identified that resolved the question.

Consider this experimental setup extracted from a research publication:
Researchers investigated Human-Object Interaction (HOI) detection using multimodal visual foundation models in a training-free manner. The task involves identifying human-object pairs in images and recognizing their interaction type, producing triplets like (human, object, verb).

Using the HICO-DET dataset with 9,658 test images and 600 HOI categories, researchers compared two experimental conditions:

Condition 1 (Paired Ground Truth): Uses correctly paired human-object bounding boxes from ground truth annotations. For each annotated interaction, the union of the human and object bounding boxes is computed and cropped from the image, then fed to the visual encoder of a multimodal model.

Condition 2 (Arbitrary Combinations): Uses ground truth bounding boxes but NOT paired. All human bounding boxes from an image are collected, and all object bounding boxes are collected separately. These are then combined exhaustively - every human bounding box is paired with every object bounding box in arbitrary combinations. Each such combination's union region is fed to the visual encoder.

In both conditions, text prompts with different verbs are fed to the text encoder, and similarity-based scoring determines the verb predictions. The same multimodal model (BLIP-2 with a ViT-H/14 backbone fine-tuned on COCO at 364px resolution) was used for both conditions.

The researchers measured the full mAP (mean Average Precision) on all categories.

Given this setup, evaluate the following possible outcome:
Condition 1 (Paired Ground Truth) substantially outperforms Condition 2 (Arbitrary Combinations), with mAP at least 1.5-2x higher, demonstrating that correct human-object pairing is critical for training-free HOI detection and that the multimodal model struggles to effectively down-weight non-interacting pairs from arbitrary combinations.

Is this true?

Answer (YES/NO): NO